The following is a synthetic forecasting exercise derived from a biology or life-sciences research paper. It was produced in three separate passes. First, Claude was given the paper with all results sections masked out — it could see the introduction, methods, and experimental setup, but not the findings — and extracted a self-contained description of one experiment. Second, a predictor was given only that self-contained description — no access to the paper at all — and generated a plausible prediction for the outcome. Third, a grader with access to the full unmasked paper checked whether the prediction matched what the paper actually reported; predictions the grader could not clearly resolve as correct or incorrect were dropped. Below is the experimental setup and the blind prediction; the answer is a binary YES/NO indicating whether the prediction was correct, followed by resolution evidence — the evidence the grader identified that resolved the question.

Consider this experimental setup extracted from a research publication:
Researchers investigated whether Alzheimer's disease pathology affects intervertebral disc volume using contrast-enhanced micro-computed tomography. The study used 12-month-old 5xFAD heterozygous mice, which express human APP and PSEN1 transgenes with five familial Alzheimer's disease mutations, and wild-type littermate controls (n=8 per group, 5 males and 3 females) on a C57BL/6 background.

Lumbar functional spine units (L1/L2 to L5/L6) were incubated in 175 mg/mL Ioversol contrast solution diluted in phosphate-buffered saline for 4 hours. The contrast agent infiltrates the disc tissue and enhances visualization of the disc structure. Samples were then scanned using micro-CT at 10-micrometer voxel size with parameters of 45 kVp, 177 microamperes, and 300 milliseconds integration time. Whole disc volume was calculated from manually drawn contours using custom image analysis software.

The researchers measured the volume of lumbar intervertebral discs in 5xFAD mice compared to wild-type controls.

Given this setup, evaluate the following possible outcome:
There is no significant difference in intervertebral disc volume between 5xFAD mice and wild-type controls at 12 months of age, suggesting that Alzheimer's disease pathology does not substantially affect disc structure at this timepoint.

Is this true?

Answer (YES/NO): NO